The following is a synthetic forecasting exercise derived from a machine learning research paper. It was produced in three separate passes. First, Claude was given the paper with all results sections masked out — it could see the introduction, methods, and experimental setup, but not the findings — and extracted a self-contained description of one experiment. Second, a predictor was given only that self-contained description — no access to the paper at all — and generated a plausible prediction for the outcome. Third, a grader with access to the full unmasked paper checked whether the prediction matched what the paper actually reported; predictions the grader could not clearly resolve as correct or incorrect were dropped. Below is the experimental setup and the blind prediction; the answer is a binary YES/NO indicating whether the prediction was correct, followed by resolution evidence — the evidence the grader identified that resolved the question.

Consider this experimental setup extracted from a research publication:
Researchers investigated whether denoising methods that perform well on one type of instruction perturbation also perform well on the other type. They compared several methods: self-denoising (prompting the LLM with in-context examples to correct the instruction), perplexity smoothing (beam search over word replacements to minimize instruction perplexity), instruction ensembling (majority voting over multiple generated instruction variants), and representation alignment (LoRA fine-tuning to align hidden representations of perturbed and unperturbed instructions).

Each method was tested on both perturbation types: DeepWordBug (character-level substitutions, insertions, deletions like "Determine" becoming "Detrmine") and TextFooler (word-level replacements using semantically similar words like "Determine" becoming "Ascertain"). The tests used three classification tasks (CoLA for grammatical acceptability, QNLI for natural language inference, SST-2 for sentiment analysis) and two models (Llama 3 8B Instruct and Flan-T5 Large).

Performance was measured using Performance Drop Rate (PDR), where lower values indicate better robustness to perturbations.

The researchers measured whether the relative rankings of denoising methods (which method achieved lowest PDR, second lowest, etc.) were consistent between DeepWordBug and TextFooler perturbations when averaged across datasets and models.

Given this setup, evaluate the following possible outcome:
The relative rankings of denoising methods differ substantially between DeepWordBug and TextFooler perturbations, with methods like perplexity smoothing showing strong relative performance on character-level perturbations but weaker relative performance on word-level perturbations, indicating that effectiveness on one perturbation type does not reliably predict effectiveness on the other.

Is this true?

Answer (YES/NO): NO